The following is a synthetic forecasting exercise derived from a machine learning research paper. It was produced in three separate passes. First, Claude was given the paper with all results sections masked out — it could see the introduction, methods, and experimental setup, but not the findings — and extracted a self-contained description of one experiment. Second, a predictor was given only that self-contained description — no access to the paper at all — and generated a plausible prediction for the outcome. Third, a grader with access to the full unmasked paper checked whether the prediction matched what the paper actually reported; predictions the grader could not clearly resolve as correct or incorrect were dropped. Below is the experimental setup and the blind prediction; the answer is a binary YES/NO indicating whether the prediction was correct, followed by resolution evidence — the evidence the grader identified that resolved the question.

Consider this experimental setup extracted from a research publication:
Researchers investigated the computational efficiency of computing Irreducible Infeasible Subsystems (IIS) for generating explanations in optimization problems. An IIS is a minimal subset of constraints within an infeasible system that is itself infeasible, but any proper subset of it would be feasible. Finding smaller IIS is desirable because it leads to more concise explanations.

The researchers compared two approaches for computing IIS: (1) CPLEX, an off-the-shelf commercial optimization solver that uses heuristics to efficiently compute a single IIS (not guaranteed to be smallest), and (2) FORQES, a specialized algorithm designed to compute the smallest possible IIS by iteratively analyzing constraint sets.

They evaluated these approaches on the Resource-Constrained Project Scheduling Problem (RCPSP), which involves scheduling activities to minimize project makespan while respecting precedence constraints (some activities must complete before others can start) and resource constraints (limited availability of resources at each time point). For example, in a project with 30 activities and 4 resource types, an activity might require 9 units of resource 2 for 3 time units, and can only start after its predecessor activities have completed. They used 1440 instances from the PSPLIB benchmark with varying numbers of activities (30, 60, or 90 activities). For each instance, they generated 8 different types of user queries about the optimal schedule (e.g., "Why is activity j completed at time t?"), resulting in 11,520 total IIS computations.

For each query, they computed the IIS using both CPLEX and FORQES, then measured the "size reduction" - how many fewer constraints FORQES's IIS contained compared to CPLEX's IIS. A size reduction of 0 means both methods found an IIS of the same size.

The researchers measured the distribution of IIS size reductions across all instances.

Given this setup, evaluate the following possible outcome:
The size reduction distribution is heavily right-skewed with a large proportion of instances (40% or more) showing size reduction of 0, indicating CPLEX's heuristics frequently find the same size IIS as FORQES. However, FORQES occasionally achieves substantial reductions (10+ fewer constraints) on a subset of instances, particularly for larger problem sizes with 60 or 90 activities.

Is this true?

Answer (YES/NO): NO